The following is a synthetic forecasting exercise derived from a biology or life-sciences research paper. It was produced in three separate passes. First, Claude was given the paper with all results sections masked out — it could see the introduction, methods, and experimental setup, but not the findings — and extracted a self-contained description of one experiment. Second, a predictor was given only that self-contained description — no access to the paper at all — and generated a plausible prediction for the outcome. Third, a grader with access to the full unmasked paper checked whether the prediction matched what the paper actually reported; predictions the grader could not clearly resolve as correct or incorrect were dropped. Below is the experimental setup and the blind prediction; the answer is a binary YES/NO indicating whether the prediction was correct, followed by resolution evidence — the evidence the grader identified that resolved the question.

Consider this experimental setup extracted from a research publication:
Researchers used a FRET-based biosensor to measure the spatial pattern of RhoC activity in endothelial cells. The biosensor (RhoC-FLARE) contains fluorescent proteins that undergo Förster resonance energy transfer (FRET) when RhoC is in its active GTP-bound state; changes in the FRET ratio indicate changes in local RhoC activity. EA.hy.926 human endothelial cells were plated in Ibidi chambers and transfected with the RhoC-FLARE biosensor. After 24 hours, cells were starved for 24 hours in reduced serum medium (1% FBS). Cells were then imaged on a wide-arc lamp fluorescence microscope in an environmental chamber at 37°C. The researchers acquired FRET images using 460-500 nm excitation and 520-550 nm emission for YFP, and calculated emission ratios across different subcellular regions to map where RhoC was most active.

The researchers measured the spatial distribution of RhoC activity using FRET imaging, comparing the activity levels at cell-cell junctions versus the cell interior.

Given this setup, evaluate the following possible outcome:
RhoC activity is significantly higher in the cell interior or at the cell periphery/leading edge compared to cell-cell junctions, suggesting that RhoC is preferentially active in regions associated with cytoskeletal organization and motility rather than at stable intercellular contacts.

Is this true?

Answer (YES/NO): NO